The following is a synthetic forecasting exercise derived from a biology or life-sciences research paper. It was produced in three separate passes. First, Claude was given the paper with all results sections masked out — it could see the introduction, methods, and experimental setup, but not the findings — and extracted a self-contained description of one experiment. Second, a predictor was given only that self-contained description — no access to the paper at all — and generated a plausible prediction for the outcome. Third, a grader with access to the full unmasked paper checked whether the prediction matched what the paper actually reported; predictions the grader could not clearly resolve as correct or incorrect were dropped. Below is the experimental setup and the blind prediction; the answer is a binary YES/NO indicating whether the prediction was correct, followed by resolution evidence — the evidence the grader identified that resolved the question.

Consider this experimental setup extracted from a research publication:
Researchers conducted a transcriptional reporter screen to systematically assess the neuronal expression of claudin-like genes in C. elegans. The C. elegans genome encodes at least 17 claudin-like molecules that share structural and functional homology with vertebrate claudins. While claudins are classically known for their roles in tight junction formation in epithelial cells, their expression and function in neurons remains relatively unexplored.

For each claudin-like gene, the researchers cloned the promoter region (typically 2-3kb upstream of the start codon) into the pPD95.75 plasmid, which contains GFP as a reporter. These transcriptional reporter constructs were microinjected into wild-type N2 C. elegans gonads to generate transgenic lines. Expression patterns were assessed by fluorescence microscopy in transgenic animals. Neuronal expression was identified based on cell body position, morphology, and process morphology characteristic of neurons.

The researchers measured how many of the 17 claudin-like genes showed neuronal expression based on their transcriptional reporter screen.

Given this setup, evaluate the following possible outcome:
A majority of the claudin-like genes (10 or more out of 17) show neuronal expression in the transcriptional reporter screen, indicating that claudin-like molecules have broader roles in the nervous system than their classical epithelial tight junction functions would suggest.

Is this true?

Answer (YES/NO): NO